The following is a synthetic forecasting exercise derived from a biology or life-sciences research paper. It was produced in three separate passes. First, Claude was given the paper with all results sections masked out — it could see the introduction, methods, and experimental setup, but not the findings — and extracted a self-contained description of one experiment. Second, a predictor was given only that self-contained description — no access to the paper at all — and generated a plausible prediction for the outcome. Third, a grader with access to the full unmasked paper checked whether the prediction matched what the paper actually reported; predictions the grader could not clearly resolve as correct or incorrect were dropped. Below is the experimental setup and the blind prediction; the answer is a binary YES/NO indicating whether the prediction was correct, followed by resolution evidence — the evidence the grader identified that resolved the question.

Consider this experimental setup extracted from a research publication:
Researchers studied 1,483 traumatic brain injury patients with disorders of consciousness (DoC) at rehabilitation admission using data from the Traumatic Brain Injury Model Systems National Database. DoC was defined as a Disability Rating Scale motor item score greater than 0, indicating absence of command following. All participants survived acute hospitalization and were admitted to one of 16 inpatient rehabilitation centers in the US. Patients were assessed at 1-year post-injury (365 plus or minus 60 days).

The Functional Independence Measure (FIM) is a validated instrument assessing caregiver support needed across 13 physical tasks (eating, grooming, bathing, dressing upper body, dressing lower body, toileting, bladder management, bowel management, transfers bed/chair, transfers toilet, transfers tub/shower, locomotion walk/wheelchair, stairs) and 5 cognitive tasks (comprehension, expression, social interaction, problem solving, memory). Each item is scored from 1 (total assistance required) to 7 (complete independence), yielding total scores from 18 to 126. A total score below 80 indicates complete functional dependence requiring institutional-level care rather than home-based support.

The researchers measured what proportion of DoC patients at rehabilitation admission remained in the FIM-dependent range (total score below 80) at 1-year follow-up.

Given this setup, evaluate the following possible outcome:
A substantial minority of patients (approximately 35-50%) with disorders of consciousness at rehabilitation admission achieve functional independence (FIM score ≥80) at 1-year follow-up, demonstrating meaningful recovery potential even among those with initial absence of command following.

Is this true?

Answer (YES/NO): NO